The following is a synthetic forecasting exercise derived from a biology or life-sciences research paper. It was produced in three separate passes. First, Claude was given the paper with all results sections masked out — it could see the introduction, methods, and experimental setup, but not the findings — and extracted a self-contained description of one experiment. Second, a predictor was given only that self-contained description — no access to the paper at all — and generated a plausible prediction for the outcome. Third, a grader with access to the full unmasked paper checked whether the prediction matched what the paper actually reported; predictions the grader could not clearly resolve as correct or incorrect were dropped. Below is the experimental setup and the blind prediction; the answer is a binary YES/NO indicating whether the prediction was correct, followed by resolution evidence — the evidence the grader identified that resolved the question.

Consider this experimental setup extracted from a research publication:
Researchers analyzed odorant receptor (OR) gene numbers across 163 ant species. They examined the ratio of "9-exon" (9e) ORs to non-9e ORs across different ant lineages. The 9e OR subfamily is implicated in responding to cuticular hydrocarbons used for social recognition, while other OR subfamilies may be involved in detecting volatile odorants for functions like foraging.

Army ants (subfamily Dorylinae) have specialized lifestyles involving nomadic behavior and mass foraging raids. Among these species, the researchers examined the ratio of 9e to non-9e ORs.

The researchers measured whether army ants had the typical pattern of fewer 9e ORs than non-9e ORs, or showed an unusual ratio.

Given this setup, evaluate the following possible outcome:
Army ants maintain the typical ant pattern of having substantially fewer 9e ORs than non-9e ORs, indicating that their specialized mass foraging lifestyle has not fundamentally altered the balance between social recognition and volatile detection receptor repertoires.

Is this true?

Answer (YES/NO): NO